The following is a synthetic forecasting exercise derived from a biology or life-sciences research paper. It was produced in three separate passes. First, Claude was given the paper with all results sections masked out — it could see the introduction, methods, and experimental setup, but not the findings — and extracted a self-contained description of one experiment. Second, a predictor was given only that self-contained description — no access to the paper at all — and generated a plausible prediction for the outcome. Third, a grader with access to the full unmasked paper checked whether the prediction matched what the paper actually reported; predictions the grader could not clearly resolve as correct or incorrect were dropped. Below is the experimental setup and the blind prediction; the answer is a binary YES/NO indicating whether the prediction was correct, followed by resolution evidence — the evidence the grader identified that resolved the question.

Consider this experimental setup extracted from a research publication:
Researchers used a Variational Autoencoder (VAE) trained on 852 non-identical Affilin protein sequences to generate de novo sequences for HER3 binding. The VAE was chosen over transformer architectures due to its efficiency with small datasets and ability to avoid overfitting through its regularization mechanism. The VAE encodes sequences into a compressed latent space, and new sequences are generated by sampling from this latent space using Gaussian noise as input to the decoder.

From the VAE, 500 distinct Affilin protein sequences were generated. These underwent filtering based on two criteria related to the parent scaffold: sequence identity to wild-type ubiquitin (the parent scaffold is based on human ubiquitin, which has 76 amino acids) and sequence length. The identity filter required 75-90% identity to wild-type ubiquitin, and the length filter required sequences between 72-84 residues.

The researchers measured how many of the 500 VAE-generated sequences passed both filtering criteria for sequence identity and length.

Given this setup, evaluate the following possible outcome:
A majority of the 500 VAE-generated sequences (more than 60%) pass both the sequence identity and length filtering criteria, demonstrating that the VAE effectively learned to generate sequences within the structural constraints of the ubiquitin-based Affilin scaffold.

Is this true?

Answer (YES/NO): NO